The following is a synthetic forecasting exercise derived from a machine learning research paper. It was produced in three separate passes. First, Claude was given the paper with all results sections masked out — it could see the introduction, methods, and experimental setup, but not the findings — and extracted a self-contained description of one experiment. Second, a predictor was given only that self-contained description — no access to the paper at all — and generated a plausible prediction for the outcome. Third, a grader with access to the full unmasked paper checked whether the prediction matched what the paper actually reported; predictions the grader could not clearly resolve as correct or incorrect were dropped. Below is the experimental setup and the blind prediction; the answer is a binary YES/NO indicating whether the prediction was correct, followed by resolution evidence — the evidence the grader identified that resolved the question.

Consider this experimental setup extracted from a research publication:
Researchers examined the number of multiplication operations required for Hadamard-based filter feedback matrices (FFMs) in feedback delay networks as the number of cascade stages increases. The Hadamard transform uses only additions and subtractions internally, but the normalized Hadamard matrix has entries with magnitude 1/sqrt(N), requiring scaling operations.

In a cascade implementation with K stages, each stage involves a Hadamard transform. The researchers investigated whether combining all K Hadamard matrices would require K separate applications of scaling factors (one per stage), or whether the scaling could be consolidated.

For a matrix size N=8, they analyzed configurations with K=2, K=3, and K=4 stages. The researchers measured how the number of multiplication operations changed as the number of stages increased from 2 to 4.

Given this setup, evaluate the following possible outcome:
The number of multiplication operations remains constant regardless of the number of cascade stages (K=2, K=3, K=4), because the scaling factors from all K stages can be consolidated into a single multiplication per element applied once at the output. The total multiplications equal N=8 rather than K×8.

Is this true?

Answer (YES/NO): YES